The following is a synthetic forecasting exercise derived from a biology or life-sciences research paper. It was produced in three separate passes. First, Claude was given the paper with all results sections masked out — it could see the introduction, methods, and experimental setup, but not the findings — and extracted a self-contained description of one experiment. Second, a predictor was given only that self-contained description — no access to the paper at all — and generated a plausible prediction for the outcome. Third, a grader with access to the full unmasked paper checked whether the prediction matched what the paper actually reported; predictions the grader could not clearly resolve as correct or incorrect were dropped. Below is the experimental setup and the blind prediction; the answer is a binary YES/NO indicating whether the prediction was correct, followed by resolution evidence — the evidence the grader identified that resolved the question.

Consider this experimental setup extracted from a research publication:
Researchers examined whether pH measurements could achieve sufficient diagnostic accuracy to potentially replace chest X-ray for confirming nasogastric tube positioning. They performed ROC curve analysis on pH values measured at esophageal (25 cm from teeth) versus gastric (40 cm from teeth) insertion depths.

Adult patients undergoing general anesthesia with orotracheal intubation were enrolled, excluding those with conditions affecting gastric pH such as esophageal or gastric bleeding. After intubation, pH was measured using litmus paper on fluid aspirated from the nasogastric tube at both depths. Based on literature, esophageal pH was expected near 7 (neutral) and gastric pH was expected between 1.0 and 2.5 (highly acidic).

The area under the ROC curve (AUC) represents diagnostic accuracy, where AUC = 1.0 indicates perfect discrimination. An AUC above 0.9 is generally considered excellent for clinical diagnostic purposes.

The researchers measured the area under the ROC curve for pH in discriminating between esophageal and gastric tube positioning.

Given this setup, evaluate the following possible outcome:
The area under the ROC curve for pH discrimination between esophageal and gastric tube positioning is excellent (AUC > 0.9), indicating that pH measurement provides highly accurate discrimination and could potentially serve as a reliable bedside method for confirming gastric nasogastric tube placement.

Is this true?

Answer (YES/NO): NO